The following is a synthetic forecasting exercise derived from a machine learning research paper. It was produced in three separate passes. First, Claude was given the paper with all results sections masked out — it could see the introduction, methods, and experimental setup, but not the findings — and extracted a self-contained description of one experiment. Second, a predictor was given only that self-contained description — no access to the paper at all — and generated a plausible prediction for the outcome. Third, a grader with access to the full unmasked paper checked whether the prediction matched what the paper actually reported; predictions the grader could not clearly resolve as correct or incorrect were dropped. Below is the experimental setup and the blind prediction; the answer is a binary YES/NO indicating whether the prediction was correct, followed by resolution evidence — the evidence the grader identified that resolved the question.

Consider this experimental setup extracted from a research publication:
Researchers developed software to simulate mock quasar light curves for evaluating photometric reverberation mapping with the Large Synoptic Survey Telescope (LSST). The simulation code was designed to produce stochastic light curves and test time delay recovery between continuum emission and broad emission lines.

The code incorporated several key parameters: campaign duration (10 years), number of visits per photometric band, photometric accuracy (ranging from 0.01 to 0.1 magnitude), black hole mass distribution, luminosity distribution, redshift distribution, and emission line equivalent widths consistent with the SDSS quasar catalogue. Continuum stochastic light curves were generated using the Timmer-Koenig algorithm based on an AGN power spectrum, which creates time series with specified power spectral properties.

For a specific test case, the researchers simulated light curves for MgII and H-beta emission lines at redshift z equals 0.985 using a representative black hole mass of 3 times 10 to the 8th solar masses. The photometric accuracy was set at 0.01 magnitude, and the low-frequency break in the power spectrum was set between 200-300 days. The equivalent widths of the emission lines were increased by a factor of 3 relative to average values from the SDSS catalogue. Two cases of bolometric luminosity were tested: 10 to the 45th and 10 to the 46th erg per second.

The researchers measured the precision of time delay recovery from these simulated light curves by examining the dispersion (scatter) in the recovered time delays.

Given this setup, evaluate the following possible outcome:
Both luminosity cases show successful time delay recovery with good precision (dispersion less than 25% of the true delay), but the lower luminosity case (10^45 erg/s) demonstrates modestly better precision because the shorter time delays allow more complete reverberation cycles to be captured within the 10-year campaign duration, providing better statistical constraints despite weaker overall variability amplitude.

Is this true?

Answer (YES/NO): NO